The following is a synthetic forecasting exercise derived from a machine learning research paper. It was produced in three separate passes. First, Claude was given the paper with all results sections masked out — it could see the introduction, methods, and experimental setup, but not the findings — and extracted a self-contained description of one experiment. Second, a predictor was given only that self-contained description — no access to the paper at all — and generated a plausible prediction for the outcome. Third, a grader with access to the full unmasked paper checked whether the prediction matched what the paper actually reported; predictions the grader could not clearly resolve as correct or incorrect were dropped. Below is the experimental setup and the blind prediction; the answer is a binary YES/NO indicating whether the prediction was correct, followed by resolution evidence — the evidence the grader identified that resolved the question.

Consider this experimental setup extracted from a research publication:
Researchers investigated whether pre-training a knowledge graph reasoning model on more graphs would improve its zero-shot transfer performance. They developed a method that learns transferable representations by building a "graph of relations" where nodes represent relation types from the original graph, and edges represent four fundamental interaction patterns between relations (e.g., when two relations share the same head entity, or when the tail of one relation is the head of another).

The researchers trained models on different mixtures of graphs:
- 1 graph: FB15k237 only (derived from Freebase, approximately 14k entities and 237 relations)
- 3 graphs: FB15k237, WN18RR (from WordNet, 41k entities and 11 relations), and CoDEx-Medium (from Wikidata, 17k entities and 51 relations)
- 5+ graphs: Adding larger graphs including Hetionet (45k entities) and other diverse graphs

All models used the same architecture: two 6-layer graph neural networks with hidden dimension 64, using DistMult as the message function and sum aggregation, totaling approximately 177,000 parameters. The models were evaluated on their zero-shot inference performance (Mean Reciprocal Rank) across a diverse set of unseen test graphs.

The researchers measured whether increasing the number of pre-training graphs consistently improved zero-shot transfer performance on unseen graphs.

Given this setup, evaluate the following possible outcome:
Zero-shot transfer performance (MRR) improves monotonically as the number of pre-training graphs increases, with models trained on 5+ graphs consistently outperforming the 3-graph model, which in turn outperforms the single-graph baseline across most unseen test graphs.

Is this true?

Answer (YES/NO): NO